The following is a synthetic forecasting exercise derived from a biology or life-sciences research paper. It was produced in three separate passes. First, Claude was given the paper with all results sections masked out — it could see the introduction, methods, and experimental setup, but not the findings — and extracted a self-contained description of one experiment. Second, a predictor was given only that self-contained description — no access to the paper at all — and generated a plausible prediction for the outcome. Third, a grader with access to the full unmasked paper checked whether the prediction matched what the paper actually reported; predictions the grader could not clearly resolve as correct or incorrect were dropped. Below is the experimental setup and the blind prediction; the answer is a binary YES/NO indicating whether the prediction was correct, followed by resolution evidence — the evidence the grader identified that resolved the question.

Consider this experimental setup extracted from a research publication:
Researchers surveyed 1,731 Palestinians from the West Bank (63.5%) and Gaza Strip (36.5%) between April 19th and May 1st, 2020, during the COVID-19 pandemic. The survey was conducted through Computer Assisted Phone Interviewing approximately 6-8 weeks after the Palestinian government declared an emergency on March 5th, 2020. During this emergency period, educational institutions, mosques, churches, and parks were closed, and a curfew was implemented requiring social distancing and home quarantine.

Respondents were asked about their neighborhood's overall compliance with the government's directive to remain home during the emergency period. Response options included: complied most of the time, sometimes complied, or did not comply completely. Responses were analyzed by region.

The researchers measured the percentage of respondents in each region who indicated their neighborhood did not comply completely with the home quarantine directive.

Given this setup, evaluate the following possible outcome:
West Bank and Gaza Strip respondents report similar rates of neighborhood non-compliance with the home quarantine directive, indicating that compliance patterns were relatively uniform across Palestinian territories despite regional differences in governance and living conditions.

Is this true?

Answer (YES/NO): NO